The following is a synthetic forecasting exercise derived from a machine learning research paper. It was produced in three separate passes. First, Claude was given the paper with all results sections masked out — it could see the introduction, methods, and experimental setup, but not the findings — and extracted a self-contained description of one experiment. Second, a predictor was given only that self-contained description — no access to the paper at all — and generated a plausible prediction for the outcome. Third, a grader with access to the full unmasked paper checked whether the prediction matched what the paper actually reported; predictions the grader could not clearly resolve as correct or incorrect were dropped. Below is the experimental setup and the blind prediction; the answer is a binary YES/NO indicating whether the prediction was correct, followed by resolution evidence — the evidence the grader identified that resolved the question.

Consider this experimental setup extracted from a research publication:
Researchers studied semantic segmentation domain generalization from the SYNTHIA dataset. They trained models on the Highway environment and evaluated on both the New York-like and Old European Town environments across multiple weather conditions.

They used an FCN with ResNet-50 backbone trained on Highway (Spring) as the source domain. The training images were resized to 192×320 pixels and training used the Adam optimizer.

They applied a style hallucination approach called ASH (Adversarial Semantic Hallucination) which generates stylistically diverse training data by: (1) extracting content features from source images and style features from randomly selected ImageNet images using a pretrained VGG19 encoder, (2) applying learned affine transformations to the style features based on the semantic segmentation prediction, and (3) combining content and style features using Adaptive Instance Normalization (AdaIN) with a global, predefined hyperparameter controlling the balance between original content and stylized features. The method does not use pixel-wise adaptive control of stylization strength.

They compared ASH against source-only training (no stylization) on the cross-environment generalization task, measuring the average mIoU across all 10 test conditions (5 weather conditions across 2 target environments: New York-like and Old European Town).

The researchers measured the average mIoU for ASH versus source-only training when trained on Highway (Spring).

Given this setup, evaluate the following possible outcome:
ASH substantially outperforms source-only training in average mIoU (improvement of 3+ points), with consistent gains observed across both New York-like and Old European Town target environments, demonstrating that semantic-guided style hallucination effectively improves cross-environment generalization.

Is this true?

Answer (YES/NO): NO